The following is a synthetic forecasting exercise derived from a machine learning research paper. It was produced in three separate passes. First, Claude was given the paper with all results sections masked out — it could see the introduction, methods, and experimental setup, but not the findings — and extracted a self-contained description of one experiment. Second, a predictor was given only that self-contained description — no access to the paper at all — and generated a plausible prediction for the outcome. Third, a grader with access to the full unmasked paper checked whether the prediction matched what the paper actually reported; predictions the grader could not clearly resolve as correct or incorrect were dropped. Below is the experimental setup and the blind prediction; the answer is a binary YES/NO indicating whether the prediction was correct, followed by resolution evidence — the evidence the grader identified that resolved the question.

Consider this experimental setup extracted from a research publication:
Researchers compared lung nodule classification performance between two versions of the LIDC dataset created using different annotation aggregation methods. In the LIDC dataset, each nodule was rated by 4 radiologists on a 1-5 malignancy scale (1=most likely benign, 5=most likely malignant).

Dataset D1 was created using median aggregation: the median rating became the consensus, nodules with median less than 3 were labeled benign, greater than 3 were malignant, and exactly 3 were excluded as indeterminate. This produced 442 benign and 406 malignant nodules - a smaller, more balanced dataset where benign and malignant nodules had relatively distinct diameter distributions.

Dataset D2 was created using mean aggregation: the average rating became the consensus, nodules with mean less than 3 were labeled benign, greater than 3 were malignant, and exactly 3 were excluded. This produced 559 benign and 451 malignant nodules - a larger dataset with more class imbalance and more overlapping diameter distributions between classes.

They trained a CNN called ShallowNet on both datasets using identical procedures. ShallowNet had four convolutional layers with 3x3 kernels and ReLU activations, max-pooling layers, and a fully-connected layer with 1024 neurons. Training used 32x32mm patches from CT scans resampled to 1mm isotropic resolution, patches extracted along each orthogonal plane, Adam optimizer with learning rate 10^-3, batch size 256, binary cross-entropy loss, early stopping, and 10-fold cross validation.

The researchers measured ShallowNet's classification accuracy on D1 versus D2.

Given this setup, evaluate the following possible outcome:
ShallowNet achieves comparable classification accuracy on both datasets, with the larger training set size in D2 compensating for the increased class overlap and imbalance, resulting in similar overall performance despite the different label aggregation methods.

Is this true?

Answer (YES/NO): NO